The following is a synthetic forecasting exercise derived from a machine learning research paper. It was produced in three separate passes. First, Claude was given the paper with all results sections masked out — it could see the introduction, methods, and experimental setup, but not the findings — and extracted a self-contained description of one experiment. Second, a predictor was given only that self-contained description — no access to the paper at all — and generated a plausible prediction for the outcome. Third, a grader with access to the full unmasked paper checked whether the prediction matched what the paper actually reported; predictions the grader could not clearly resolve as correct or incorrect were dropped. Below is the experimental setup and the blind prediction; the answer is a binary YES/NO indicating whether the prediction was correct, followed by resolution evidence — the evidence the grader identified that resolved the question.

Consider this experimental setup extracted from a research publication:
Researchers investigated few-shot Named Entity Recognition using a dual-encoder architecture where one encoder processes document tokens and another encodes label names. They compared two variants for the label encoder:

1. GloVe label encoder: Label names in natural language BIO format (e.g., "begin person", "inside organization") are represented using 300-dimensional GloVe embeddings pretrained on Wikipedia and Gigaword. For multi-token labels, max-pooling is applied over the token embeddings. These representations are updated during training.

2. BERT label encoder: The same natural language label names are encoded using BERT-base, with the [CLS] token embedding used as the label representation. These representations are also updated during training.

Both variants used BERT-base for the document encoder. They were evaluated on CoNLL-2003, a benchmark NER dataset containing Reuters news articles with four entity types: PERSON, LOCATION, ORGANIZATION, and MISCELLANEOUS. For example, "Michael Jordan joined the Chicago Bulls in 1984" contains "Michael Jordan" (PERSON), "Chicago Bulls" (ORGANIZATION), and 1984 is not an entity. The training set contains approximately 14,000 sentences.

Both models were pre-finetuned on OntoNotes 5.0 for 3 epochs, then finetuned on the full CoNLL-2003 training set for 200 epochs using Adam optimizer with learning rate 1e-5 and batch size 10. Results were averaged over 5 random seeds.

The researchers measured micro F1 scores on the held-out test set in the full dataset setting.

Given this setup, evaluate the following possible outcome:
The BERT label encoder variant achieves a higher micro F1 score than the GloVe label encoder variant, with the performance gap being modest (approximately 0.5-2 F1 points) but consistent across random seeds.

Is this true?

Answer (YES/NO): NO